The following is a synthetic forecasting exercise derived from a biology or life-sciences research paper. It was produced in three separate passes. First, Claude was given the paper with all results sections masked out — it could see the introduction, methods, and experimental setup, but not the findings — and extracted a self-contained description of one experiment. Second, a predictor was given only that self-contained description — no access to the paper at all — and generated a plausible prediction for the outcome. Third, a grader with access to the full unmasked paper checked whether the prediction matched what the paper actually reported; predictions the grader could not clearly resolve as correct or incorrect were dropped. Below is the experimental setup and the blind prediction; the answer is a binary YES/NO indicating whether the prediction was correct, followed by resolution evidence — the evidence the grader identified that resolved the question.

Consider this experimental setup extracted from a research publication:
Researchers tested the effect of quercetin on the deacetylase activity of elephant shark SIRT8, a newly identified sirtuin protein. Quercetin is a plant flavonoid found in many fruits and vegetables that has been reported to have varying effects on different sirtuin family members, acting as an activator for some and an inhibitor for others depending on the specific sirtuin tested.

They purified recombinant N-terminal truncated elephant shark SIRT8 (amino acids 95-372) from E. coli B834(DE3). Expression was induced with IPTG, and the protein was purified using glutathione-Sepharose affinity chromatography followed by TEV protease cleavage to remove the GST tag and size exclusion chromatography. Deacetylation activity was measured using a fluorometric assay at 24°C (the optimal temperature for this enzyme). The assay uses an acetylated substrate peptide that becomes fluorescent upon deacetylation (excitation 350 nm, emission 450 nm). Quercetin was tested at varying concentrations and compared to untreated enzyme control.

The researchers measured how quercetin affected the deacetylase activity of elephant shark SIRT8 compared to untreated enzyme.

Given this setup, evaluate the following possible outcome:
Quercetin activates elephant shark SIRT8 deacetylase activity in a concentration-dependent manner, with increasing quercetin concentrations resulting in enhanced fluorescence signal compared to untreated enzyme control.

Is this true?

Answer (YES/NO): NO